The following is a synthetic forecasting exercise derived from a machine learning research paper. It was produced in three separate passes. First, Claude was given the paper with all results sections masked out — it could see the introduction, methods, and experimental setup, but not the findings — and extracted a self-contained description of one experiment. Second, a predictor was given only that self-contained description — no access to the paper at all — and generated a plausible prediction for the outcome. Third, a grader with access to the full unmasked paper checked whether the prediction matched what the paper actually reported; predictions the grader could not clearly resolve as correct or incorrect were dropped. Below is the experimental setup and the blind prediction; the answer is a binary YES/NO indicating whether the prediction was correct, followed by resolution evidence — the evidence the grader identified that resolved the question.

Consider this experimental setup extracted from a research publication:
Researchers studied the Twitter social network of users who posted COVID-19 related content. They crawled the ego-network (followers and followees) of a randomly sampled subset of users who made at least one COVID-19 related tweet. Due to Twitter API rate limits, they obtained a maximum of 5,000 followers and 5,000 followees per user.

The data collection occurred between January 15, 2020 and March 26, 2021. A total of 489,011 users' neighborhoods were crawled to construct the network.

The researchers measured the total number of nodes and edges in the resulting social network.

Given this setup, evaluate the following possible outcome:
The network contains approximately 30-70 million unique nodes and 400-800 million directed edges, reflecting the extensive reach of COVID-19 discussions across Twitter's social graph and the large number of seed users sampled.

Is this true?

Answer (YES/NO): NO